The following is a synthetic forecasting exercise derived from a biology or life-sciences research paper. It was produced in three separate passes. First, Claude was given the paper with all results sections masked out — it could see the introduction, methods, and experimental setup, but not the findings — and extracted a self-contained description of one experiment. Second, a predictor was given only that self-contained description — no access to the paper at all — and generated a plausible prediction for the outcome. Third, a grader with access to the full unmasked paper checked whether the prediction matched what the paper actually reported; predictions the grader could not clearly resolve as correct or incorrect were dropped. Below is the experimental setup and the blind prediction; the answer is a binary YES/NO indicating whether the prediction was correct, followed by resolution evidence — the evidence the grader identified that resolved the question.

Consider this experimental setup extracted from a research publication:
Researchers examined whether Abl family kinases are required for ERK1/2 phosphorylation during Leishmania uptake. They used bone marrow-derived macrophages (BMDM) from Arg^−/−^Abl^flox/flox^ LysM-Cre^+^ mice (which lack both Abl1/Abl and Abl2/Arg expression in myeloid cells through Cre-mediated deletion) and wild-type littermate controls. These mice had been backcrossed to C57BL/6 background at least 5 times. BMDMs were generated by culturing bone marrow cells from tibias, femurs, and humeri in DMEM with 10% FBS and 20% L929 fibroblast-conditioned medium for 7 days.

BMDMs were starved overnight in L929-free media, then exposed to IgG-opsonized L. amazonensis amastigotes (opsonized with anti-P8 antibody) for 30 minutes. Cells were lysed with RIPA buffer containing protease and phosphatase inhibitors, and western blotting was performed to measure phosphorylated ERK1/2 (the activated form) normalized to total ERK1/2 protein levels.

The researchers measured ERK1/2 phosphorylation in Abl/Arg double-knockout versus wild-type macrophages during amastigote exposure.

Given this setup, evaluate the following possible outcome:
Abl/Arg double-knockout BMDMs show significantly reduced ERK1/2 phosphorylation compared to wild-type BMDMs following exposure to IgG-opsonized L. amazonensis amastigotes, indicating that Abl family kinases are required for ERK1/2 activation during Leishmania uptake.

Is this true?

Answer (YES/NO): YES